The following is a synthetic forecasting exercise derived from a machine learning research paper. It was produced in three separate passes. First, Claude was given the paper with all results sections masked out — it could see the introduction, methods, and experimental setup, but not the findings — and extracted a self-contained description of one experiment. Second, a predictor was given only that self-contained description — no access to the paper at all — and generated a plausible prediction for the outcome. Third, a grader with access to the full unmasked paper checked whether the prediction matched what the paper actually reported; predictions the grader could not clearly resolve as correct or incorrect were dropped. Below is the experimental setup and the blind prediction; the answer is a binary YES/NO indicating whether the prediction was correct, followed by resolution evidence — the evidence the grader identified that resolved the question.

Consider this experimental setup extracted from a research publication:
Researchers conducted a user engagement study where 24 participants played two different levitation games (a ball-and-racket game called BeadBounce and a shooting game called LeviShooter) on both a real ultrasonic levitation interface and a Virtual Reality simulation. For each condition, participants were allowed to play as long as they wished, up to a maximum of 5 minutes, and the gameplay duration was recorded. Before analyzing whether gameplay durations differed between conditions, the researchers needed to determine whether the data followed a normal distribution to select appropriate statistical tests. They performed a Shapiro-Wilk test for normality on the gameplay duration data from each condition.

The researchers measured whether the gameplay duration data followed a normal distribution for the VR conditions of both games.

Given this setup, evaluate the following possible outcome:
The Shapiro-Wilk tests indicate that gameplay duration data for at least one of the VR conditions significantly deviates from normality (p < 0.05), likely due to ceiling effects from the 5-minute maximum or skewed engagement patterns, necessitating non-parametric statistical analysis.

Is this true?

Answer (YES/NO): YES